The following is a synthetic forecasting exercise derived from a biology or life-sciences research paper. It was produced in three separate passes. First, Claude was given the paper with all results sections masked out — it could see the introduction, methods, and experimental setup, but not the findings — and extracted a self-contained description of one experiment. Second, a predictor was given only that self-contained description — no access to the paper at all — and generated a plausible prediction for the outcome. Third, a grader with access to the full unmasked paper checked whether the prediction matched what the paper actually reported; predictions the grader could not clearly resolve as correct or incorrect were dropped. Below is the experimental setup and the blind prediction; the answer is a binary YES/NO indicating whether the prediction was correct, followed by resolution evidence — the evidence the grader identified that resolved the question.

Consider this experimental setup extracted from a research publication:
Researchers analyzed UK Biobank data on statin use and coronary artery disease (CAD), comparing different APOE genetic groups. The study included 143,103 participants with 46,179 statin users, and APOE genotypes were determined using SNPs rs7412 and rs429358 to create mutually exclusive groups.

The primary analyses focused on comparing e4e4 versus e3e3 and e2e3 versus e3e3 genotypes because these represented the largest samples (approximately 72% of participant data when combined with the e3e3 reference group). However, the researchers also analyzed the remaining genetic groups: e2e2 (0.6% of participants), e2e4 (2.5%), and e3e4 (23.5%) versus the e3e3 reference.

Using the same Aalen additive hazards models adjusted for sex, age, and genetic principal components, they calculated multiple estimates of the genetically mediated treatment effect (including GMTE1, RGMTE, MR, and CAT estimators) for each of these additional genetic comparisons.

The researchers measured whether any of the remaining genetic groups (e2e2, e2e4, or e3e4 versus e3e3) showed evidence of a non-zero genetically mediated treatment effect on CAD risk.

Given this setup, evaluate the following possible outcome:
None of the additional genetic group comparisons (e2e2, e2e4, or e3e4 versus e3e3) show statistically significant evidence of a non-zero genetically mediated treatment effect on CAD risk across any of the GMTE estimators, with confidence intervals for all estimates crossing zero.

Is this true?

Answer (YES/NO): YES